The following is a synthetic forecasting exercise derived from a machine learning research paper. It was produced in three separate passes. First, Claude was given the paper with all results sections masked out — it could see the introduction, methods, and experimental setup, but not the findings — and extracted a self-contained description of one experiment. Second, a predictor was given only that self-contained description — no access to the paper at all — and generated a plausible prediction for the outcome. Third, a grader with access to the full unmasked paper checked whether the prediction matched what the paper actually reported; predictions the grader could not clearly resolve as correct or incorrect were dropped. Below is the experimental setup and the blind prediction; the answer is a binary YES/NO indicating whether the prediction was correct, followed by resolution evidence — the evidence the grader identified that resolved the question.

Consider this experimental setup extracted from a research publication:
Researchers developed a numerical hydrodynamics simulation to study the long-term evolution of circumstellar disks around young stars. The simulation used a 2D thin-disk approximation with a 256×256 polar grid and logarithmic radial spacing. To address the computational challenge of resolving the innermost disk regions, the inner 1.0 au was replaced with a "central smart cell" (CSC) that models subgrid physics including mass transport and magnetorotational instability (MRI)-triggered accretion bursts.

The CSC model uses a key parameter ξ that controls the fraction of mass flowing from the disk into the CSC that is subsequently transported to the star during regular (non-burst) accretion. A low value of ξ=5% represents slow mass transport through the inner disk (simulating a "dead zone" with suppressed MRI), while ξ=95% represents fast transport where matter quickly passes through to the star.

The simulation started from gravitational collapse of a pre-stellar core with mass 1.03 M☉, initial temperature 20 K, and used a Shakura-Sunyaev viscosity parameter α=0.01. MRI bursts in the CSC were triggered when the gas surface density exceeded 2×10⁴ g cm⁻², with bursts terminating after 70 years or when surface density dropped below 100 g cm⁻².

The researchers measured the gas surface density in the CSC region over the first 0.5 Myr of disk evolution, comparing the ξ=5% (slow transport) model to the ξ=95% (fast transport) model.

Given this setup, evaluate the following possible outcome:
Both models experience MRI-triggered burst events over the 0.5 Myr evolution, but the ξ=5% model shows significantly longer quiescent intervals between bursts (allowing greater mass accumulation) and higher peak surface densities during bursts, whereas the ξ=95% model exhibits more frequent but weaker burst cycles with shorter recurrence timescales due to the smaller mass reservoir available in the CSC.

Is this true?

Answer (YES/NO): NO